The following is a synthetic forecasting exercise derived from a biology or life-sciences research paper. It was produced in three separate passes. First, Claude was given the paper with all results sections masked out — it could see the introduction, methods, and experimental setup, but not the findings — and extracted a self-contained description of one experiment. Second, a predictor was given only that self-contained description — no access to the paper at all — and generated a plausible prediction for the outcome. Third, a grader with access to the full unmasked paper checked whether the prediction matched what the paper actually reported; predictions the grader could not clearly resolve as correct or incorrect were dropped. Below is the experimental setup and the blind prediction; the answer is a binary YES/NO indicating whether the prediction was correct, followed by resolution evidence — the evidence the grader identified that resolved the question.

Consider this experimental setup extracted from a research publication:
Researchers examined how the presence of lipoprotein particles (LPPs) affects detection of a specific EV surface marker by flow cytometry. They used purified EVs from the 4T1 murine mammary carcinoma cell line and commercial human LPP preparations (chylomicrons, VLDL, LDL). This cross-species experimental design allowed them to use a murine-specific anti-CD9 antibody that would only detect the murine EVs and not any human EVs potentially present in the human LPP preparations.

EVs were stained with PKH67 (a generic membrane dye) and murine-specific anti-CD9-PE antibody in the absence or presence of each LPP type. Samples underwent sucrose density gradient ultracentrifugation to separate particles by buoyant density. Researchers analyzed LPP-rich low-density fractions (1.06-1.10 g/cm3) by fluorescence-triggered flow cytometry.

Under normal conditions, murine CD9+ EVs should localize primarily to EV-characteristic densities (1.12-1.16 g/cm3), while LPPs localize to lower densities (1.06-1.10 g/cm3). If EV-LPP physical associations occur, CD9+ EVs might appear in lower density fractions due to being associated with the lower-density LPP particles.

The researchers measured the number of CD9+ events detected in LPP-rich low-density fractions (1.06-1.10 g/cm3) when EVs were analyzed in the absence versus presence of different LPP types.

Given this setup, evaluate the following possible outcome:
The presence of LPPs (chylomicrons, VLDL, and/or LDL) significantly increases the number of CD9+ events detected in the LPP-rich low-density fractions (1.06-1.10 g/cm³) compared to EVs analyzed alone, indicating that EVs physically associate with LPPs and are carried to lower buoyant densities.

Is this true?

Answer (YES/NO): YES